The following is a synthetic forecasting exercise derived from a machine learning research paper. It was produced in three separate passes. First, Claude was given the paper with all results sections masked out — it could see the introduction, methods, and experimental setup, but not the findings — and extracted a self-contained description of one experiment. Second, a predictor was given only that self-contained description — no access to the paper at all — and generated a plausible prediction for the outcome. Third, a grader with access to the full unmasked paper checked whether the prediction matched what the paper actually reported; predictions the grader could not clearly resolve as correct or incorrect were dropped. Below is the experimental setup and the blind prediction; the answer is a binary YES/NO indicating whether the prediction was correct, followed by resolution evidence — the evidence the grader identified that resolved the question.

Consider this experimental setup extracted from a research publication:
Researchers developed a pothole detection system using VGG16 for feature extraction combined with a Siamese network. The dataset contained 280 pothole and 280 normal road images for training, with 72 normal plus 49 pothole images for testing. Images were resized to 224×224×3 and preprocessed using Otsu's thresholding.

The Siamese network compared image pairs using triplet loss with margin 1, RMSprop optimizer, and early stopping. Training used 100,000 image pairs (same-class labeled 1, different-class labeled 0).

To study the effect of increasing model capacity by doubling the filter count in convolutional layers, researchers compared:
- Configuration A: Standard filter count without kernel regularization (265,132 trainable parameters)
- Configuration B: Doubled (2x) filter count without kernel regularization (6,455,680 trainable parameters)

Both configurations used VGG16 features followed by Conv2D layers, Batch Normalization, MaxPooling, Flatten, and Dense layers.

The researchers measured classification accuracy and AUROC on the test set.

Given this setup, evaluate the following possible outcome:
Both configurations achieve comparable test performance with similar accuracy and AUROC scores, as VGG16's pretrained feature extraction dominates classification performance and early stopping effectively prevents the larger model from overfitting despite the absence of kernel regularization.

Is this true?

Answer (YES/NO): NO